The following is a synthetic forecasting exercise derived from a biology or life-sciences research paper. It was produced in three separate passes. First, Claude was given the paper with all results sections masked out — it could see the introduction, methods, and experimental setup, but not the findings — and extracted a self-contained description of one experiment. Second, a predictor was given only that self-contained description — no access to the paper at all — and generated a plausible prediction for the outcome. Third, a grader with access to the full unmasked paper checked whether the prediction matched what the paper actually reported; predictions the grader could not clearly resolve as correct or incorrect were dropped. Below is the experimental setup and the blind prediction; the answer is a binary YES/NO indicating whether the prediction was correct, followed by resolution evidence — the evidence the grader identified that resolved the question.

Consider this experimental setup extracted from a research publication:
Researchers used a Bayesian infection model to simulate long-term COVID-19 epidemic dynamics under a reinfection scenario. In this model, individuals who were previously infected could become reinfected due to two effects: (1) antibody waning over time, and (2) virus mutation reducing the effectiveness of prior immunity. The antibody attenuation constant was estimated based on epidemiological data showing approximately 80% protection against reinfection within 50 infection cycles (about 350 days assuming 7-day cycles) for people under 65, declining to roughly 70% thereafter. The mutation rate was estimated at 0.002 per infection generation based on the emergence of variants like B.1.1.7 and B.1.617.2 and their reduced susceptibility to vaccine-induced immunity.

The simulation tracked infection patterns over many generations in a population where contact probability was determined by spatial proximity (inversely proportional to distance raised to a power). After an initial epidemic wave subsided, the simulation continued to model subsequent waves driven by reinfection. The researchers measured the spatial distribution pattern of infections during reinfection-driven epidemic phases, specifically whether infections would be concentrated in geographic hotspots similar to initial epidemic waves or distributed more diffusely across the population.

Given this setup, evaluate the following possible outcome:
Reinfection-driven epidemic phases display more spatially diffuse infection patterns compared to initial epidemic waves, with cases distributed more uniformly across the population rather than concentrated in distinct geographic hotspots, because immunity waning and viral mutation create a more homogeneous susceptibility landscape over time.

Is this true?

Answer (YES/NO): YES